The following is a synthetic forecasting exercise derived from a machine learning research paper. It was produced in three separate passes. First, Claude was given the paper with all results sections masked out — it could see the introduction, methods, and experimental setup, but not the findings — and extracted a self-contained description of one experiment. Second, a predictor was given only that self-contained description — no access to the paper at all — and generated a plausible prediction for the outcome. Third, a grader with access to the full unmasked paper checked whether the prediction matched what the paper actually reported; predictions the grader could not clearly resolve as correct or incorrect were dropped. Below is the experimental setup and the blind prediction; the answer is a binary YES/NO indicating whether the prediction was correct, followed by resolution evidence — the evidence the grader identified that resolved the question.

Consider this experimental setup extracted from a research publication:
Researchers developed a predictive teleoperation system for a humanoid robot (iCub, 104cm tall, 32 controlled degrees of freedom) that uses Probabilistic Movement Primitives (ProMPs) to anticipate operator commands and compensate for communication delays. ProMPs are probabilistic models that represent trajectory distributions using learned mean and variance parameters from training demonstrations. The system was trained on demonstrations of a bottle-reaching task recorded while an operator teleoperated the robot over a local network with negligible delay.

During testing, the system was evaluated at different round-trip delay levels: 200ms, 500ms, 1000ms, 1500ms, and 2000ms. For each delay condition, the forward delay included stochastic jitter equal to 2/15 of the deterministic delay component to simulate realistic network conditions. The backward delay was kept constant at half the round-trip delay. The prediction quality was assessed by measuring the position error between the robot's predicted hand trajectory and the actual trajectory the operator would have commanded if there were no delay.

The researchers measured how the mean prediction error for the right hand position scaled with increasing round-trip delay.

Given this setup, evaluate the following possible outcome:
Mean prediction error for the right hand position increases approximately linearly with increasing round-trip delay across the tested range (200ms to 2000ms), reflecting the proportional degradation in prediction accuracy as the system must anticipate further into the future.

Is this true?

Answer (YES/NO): NO